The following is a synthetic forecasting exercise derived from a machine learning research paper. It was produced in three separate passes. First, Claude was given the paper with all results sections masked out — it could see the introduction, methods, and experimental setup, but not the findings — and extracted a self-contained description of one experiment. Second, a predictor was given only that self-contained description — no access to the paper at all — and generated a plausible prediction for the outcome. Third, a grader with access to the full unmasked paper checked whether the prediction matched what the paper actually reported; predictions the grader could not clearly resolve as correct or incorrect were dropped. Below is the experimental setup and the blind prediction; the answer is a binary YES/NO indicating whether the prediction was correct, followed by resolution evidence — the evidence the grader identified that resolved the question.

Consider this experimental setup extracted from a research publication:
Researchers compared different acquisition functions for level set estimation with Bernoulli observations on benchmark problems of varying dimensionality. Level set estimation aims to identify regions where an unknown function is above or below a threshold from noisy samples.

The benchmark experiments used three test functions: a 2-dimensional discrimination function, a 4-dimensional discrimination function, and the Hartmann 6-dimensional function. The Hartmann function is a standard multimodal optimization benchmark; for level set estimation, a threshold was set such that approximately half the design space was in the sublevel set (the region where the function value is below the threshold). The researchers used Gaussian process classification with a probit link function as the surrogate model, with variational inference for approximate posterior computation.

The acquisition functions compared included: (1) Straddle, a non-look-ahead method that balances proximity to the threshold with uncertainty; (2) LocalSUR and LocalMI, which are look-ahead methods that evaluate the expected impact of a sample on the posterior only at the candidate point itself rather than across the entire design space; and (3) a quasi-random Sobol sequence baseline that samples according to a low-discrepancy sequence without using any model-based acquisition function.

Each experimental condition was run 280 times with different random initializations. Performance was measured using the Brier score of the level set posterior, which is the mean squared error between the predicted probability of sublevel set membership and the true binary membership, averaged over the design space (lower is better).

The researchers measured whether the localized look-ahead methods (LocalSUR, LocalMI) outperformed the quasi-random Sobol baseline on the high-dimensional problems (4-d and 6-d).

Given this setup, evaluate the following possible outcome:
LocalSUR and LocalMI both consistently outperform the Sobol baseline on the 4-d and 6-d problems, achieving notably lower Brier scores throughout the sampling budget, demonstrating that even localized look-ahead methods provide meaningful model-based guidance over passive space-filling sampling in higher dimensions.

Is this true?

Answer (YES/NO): NO